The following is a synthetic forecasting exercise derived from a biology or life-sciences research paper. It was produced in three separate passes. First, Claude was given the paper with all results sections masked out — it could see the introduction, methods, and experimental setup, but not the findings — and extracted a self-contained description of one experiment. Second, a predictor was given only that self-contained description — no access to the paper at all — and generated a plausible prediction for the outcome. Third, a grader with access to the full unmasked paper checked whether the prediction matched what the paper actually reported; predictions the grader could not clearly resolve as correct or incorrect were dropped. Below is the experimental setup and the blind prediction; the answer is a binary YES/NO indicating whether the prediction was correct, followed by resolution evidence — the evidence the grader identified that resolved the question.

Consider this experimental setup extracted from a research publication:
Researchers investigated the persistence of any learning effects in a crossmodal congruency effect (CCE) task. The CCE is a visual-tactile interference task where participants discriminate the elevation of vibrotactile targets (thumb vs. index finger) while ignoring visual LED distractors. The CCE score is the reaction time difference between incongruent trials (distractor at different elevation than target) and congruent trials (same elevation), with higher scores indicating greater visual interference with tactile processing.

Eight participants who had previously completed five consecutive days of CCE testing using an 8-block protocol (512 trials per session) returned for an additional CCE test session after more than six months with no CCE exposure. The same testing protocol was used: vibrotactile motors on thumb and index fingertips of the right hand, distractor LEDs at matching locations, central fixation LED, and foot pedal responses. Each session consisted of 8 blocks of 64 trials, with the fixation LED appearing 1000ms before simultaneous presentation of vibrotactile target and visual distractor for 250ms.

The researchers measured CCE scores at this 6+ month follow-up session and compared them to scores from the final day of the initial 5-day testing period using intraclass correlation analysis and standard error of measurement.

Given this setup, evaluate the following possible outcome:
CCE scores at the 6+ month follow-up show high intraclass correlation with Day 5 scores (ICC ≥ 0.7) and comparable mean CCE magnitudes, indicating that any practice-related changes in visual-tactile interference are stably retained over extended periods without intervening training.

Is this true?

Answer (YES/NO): YES